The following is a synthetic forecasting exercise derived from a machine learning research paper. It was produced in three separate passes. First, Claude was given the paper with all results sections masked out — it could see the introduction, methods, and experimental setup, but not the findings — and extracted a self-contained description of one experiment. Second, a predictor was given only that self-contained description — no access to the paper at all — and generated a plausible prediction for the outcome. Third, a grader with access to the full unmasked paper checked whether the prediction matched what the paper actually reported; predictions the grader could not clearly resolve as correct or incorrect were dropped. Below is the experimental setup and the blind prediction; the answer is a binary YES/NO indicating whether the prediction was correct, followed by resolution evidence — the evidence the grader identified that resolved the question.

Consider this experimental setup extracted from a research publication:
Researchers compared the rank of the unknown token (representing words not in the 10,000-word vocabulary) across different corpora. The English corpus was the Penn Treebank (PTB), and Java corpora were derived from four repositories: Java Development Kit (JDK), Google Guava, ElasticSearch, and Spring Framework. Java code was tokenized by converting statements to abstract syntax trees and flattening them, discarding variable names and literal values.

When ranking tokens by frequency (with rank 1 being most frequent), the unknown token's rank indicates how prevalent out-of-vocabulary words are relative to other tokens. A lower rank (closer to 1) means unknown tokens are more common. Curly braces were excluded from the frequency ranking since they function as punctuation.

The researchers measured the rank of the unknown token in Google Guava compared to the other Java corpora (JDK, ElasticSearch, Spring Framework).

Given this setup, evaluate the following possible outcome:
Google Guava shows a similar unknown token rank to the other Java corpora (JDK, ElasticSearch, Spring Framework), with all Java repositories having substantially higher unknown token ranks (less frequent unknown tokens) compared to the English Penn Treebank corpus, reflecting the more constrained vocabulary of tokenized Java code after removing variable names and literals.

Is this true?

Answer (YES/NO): NO